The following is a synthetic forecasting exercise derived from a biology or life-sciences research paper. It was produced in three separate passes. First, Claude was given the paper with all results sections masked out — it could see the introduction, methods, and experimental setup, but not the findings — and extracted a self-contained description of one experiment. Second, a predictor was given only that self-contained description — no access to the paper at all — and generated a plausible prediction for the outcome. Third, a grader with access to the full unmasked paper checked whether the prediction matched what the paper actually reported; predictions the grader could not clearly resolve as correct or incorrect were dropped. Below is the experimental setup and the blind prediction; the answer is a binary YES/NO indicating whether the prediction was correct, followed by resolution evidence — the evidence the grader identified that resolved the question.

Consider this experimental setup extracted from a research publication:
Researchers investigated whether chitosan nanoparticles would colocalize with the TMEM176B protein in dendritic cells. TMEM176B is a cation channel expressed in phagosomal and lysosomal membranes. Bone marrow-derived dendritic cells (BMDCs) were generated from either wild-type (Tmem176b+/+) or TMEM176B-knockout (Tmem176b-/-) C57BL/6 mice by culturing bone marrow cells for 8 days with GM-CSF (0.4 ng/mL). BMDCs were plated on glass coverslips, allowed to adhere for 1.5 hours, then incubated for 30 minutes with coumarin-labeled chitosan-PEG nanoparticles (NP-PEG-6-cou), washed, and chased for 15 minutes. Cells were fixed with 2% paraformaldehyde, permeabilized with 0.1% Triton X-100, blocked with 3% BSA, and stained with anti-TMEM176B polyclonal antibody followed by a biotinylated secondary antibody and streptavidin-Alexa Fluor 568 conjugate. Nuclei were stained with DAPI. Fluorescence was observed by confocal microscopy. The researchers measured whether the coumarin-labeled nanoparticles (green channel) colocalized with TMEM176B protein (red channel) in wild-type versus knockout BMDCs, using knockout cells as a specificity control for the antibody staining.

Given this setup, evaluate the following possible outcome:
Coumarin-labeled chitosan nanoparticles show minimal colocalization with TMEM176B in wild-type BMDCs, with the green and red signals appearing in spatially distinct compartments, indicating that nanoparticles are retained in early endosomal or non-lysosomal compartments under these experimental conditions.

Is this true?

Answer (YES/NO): NO